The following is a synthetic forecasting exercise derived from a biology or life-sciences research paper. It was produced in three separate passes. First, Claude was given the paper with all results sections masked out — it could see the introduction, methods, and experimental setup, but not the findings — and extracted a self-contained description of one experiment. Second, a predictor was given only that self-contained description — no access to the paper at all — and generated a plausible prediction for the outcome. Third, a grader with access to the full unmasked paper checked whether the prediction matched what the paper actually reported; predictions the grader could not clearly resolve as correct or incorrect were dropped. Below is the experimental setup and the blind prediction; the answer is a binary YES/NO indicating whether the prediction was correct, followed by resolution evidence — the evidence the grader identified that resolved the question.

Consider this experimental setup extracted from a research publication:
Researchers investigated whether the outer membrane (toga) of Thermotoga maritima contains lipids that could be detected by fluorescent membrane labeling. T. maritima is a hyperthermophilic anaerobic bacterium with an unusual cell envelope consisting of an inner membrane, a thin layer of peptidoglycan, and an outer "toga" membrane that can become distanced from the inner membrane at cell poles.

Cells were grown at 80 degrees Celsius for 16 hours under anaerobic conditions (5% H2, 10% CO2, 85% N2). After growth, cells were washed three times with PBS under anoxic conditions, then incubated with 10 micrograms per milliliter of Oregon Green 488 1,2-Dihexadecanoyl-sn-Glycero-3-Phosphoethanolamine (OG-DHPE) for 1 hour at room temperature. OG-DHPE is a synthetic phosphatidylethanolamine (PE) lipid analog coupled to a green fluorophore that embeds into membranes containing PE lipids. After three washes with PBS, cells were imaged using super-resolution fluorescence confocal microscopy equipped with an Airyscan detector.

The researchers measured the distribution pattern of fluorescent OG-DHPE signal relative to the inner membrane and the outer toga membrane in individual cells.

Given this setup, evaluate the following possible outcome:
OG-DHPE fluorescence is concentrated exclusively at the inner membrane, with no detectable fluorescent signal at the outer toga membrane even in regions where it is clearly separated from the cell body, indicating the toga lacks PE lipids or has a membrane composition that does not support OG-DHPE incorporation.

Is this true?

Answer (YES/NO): NO